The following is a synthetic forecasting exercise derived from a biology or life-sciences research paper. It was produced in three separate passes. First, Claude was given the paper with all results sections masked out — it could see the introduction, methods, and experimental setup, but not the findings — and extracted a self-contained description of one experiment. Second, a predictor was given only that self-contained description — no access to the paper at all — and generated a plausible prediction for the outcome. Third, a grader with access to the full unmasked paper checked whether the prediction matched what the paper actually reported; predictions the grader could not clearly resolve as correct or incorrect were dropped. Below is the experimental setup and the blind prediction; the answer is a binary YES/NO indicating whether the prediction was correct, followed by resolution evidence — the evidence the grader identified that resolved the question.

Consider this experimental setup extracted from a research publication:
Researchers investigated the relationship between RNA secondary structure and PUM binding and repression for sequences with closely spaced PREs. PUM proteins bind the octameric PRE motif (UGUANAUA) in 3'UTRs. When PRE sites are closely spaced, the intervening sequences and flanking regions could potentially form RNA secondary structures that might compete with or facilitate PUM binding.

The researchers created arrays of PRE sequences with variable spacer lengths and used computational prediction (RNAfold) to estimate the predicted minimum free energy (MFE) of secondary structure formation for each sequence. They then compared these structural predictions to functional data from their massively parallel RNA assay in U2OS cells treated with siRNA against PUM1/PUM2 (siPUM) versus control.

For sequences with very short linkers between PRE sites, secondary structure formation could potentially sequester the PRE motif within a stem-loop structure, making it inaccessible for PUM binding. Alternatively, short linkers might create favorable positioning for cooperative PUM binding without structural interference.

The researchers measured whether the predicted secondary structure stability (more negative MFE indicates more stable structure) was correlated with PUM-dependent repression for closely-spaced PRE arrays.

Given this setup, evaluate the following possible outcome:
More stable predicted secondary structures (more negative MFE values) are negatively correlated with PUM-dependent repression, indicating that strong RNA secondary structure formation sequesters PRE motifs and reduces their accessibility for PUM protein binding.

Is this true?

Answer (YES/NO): NO